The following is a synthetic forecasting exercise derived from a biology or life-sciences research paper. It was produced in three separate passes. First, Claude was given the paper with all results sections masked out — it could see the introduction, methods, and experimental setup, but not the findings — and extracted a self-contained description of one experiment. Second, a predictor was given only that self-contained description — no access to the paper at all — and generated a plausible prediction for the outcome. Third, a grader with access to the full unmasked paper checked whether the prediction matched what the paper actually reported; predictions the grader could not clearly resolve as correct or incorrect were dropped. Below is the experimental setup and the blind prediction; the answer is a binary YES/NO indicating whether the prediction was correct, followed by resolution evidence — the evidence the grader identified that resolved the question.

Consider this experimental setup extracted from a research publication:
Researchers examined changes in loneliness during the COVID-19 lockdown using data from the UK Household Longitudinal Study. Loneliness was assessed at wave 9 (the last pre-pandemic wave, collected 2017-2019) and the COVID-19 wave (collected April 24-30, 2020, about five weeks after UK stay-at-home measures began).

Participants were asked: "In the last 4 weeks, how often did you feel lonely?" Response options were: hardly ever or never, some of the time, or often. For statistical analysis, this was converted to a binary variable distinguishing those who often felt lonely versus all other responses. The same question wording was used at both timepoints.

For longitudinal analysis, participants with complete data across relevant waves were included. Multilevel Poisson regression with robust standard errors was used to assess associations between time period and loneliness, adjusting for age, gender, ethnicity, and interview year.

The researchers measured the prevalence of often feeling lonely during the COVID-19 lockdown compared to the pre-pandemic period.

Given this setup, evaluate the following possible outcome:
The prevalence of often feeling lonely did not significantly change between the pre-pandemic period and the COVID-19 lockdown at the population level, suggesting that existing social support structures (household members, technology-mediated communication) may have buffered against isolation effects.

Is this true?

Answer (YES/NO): YES